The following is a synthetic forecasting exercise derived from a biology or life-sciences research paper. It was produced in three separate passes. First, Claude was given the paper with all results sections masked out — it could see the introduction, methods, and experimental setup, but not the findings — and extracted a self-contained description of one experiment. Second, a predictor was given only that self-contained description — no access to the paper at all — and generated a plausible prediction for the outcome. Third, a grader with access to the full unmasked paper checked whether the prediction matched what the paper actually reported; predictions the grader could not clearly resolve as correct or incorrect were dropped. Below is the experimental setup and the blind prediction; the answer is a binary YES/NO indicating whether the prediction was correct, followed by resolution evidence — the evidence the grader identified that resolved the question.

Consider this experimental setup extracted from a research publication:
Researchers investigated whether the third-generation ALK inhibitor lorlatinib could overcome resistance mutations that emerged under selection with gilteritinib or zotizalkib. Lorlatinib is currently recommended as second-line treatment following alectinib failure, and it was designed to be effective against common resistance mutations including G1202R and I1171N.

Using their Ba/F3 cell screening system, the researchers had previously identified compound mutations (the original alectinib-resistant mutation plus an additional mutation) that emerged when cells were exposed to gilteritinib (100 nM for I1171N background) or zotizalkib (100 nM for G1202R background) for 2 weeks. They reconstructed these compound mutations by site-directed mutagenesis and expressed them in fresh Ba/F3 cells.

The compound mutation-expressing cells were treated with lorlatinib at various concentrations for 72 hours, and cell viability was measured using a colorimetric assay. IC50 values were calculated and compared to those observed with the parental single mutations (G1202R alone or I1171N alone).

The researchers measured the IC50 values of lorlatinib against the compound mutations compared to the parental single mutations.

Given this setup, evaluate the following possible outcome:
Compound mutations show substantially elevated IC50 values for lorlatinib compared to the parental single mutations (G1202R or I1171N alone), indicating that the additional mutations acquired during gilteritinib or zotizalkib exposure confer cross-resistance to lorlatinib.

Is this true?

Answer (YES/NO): YES